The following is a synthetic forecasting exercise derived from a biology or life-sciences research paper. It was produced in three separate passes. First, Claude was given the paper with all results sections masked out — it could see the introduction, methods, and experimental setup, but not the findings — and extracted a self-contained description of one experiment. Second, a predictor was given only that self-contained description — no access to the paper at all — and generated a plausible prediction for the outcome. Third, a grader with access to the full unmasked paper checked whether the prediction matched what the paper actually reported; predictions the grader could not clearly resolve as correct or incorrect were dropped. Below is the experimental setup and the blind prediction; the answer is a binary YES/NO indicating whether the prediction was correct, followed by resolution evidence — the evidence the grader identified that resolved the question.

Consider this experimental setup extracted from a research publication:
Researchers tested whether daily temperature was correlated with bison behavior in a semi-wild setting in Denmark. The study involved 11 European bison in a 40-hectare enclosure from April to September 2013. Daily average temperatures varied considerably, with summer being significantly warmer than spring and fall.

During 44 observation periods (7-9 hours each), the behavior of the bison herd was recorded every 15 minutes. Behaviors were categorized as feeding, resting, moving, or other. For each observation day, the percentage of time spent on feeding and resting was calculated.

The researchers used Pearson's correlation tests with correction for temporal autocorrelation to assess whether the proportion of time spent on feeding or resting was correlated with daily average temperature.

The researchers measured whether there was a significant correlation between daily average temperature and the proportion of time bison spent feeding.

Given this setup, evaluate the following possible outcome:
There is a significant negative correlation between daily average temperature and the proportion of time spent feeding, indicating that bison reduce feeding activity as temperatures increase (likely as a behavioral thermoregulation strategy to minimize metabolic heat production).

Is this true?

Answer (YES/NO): NO